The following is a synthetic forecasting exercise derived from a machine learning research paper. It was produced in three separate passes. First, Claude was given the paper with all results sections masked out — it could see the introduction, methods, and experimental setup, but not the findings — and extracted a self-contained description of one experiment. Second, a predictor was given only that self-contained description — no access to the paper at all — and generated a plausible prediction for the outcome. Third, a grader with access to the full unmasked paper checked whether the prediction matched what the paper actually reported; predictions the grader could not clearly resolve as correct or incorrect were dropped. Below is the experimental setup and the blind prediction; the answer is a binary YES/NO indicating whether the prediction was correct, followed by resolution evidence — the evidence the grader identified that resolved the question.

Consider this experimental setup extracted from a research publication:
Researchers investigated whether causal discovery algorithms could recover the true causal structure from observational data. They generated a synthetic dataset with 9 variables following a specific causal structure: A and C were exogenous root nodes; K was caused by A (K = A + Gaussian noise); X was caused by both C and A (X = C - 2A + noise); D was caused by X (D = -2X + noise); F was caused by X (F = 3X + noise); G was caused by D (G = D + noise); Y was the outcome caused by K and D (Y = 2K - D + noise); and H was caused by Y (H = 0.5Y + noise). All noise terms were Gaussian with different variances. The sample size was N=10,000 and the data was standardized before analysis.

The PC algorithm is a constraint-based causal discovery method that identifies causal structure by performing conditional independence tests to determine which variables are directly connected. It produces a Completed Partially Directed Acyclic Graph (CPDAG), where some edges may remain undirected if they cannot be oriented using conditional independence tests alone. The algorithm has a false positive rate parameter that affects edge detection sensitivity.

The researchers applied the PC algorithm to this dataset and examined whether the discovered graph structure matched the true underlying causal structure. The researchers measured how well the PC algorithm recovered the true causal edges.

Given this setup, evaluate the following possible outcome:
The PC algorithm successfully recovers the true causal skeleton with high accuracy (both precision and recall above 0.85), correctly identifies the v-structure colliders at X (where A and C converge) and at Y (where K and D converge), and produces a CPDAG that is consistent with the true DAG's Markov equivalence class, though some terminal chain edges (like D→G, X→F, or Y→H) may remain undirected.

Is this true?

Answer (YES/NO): NO